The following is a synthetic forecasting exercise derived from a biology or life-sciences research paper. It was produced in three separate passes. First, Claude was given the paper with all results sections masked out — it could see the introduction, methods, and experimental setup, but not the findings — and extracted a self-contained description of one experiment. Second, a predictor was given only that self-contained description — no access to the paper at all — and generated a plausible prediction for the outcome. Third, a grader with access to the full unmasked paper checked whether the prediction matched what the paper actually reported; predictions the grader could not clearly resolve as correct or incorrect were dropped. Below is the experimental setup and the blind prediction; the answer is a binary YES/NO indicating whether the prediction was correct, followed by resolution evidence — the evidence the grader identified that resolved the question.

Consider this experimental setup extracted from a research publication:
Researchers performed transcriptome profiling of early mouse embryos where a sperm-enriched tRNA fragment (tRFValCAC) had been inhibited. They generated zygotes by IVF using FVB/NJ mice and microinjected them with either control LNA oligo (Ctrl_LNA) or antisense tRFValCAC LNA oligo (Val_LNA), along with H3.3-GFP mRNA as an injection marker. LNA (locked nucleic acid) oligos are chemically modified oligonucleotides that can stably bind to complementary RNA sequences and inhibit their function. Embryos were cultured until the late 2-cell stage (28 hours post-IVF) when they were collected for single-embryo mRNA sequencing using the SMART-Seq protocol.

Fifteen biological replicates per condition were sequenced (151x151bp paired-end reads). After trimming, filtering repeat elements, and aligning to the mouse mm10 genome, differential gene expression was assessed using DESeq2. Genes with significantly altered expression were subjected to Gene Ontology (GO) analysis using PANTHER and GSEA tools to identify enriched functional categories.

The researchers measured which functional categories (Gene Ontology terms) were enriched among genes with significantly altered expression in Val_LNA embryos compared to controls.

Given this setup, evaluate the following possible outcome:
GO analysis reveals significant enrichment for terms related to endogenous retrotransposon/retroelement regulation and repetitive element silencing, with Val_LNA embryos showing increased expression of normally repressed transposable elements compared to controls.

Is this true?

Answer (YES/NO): NO